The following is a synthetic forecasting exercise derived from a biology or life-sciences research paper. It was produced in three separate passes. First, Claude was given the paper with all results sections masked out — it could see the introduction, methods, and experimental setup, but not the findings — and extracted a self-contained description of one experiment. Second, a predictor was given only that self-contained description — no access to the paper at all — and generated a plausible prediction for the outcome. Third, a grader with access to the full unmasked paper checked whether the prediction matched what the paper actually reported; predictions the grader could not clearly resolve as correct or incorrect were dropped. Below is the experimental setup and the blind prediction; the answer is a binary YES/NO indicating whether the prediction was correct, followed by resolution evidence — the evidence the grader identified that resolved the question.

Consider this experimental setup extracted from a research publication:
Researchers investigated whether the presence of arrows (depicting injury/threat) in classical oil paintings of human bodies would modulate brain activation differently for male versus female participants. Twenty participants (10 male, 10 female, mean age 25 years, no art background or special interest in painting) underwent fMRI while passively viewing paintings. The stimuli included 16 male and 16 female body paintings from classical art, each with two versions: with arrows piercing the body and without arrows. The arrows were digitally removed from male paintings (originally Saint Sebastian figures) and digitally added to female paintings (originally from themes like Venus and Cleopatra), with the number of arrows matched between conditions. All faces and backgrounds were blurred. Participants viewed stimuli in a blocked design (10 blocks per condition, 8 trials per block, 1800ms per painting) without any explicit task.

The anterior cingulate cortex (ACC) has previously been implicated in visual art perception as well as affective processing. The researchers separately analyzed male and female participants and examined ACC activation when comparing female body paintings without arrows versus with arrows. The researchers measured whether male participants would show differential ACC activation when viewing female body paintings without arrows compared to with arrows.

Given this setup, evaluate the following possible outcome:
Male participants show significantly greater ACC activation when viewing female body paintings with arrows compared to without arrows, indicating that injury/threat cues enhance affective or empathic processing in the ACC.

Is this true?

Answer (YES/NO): NO